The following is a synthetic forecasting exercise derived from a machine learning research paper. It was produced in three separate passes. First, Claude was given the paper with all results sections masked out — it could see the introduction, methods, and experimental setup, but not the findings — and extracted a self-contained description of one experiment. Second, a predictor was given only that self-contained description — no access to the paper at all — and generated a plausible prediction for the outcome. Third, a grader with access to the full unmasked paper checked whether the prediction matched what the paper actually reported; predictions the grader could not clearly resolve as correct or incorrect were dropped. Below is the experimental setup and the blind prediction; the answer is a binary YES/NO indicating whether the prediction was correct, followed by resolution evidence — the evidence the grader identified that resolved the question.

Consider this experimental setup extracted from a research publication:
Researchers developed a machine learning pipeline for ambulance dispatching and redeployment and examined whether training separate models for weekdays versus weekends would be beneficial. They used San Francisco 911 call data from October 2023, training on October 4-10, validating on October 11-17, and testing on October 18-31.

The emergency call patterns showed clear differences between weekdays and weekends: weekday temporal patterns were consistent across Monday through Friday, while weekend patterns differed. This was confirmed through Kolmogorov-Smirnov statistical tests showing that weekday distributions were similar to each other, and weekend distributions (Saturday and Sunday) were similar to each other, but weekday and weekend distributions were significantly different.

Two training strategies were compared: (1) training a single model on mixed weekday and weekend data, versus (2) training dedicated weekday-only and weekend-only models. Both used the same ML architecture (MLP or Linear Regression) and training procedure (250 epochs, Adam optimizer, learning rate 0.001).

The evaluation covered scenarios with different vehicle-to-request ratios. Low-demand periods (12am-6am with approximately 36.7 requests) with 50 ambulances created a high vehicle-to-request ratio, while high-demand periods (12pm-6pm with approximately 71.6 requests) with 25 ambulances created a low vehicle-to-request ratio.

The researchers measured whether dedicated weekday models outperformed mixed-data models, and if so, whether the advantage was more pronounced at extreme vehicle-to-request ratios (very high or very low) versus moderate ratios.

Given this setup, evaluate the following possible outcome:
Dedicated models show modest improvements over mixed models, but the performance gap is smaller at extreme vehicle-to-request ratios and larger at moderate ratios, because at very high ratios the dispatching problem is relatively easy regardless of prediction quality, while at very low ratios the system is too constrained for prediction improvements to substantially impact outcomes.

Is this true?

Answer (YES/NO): NO